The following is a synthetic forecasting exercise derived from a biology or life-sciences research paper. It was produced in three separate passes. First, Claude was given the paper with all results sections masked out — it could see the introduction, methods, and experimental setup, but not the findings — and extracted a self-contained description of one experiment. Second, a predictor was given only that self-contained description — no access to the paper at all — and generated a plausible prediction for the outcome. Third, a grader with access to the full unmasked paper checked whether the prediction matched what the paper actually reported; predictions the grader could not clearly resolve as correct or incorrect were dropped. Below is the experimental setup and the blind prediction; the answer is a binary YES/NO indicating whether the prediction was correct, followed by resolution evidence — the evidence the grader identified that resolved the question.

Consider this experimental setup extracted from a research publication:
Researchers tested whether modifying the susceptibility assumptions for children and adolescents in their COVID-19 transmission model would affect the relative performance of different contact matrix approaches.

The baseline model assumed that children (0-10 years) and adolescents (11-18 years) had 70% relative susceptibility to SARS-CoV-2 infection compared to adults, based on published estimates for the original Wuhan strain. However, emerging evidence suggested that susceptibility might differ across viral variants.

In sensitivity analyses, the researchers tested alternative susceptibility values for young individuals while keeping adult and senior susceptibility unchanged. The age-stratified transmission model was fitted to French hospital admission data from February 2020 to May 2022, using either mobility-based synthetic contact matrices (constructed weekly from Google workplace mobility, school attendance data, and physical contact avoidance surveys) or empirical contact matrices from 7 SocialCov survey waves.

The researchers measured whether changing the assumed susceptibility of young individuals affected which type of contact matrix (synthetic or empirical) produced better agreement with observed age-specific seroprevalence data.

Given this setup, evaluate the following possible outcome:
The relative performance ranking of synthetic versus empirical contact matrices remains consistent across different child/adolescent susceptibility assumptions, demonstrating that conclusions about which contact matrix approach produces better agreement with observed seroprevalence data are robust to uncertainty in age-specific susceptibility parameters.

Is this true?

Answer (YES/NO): YES